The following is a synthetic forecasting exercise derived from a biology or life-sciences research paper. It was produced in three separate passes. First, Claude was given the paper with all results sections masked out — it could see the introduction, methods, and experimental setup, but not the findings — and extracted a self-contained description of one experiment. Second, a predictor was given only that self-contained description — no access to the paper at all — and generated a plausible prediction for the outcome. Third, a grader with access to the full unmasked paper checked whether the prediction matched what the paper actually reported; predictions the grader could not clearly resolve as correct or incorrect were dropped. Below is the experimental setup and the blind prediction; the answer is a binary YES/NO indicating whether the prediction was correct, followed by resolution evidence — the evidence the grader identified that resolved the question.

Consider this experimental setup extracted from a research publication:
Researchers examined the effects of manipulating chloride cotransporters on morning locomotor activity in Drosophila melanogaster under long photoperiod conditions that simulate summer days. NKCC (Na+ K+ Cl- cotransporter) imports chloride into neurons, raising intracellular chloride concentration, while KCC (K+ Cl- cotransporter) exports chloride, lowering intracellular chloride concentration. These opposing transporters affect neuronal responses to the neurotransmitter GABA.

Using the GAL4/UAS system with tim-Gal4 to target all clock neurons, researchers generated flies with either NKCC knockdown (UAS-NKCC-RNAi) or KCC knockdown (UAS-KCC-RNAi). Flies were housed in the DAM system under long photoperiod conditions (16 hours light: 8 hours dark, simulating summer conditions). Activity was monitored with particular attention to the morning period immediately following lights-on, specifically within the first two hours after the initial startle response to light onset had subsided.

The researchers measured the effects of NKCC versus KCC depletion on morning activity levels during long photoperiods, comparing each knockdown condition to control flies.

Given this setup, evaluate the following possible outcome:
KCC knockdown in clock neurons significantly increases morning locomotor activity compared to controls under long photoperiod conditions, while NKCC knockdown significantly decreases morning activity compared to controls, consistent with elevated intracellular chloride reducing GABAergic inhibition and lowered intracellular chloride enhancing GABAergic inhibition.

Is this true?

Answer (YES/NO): NO